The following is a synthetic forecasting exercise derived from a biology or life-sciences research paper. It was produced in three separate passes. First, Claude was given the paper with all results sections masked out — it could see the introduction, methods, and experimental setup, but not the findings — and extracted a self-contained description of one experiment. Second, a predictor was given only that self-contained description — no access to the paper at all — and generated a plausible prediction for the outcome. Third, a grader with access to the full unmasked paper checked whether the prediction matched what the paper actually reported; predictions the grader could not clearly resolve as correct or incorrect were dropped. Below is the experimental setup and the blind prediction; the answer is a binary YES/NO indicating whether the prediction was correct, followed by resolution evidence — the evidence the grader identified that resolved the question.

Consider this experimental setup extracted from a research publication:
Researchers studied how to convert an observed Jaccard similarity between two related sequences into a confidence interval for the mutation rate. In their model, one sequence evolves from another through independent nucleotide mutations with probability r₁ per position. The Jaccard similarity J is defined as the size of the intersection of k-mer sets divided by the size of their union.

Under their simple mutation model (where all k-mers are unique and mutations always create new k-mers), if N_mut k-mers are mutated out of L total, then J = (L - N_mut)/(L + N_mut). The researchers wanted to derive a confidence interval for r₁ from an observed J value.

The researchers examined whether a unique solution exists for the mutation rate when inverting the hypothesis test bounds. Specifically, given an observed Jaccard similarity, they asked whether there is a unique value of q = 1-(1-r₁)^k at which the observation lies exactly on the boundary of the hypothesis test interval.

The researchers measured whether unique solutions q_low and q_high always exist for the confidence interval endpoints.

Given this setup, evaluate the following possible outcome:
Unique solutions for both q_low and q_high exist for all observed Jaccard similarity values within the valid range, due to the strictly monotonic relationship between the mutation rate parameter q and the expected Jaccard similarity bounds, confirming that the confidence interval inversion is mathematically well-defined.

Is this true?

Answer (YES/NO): NO